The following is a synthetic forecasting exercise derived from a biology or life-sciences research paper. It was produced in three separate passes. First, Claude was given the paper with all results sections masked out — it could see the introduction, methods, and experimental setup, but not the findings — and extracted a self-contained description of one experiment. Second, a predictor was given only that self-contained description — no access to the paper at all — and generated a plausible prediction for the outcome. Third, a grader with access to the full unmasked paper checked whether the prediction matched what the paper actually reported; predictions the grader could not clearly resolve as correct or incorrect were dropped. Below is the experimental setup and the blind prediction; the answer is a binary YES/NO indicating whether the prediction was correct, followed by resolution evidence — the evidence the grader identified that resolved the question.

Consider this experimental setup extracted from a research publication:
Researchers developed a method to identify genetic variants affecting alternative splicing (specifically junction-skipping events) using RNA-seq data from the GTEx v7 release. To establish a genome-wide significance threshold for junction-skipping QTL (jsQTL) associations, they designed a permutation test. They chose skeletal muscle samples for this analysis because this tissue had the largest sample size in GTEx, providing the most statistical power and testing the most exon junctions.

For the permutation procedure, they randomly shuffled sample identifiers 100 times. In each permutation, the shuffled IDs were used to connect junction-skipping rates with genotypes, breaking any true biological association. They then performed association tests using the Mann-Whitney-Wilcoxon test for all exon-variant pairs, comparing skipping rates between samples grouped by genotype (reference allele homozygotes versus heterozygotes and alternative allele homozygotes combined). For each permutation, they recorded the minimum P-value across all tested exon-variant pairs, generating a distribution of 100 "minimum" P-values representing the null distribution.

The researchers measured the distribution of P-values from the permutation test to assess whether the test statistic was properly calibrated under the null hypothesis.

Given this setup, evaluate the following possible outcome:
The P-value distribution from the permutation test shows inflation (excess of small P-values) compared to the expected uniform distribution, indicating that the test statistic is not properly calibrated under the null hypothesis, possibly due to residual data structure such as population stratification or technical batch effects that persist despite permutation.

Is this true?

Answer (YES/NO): NO